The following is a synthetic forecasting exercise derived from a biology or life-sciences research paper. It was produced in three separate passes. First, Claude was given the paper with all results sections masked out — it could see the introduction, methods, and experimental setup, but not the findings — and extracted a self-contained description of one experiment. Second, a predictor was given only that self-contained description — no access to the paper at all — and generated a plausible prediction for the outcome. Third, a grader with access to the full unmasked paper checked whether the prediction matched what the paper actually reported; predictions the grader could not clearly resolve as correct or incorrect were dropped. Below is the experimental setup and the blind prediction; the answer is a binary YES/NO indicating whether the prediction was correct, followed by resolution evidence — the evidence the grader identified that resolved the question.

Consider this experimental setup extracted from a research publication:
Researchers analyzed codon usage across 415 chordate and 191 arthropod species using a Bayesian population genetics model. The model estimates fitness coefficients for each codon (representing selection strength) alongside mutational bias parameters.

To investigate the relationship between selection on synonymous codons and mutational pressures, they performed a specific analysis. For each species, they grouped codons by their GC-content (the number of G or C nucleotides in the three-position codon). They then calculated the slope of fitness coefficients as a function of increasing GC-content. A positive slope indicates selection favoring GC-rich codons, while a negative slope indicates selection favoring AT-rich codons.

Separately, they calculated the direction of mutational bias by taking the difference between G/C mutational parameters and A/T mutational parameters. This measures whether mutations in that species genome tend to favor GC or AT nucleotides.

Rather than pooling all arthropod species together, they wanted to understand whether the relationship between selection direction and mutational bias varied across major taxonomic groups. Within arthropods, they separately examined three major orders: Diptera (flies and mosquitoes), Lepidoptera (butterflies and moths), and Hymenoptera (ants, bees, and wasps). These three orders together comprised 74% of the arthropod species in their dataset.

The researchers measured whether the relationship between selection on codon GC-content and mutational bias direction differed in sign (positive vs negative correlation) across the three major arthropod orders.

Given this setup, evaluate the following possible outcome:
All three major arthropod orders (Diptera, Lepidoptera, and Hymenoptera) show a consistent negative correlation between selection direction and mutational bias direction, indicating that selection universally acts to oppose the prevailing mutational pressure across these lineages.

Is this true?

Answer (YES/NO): YES